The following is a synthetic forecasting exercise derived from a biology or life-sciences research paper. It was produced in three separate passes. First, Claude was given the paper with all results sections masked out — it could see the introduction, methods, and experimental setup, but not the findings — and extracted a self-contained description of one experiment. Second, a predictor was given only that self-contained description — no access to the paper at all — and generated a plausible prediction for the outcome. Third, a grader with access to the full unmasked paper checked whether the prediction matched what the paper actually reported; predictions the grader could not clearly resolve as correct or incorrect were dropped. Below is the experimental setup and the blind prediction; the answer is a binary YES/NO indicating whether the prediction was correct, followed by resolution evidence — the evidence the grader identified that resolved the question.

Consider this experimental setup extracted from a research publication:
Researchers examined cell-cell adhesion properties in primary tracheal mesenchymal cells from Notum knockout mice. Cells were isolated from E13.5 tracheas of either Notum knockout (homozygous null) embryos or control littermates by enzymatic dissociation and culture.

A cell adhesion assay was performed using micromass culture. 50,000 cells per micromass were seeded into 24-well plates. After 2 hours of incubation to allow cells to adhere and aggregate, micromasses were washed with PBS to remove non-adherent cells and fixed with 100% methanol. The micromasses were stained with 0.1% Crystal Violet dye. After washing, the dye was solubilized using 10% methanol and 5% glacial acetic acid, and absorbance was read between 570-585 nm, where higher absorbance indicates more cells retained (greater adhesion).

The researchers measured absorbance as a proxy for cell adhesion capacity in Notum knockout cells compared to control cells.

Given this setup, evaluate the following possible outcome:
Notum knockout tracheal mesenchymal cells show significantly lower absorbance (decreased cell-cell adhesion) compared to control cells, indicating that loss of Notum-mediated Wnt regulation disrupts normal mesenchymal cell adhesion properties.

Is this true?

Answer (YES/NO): NO